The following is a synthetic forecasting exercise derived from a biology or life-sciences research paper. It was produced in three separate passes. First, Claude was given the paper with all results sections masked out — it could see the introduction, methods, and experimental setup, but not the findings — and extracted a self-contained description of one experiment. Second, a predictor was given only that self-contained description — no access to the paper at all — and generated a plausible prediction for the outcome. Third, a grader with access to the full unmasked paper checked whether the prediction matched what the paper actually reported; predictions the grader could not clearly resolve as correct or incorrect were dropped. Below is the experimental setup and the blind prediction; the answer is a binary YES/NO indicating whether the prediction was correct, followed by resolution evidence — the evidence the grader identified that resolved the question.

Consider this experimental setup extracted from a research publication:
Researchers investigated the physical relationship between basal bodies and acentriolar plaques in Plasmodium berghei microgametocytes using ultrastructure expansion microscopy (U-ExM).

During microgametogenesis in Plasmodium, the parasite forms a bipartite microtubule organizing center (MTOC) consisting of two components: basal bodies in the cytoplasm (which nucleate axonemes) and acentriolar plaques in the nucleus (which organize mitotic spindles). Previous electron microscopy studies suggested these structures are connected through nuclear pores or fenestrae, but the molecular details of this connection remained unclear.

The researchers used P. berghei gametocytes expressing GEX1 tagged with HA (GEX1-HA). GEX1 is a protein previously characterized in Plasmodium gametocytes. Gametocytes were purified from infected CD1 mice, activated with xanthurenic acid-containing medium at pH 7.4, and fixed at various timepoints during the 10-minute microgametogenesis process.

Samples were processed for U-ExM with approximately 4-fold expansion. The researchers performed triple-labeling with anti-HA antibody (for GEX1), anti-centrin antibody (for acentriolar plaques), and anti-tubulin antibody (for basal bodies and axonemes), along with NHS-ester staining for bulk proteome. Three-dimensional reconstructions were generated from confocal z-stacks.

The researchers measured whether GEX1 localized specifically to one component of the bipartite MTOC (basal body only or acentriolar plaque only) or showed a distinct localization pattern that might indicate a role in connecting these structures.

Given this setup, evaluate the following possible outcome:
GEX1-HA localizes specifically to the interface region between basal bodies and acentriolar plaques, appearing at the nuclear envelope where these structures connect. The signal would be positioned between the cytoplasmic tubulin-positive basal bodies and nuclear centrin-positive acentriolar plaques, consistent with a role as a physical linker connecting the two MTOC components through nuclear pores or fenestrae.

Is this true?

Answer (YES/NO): NO